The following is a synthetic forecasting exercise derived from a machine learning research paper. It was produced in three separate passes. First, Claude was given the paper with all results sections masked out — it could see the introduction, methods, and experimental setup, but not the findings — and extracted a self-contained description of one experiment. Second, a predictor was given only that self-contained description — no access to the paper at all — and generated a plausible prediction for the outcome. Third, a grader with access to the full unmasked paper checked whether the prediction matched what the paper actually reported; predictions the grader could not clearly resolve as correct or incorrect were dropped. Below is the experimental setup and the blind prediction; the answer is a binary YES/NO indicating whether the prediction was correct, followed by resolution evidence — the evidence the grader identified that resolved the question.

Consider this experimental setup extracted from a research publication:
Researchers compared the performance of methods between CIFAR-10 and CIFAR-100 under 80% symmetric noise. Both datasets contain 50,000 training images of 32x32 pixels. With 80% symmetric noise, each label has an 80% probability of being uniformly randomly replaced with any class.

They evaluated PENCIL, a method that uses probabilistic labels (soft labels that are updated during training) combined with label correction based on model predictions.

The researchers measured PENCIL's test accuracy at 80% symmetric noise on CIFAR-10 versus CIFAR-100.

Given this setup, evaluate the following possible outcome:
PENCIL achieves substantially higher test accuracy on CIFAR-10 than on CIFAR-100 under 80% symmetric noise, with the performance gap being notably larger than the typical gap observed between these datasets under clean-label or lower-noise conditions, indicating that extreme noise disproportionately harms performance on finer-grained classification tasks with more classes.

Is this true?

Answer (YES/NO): YES